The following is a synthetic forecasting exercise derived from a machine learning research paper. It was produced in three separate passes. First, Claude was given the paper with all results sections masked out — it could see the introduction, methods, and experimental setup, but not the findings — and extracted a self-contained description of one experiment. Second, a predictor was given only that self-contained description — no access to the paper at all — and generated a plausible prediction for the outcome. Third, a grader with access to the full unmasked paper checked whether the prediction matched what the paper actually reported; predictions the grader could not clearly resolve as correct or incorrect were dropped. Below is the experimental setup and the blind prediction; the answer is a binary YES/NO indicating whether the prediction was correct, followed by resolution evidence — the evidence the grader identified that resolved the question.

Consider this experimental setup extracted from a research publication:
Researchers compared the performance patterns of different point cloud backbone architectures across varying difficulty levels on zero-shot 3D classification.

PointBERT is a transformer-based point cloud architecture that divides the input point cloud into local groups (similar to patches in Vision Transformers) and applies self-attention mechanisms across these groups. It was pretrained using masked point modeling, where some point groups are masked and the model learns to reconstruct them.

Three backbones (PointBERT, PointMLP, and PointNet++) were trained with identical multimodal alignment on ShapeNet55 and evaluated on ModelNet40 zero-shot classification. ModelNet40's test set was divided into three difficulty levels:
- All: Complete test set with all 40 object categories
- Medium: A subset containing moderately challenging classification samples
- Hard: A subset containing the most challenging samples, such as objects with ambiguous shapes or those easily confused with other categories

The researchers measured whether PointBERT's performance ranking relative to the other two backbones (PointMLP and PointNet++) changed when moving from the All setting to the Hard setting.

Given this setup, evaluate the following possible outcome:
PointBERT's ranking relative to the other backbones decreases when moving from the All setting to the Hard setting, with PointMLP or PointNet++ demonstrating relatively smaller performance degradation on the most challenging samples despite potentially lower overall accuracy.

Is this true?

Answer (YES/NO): NO